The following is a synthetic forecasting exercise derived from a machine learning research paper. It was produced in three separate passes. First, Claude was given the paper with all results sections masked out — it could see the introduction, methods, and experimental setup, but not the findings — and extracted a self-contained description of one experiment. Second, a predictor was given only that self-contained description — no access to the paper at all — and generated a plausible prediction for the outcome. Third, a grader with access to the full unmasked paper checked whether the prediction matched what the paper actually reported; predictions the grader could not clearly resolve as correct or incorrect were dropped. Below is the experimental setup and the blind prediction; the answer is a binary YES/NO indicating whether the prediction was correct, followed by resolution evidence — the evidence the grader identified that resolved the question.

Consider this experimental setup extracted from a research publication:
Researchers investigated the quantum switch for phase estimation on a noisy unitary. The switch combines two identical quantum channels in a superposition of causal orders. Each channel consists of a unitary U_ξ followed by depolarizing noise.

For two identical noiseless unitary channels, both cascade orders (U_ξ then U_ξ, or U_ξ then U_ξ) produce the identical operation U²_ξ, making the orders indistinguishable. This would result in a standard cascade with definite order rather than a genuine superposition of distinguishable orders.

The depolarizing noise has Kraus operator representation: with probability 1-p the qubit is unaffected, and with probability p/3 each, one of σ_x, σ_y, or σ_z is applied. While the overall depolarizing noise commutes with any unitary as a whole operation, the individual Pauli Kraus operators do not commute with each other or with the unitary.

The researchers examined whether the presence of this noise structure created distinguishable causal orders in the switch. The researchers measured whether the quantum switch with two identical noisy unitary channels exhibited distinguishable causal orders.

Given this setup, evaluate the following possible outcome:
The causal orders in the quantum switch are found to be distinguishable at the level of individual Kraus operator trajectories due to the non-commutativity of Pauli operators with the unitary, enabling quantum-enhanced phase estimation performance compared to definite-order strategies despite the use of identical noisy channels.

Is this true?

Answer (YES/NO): YES